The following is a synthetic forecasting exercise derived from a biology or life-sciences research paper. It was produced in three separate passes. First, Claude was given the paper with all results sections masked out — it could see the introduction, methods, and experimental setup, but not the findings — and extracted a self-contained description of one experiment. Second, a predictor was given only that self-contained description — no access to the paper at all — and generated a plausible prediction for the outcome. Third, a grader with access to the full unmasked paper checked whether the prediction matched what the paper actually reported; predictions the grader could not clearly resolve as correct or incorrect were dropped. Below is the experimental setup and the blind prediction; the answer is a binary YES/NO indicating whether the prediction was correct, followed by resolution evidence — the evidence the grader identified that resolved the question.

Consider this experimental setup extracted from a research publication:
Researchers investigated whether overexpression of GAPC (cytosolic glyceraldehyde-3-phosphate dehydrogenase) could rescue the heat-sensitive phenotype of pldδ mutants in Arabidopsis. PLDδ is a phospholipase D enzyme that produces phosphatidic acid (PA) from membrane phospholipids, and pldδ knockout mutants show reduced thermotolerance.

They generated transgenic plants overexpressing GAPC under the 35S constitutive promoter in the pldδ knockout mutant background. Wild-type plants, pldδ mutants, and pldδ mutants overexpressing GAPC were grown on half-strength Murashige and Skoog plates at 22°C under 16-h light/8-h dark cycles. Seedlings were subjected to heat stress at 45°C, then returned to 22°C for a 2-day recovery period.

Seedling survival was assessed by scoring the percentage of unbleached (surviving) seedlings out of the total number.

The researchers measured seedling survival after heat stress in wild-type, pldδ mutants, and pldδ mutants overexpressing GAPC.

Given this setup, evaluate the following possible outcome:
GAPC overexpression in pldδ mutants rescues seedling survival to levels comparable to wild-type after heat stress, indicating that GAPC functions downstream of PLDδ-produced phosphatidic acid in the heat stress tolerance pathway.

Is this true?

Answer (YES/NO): NO